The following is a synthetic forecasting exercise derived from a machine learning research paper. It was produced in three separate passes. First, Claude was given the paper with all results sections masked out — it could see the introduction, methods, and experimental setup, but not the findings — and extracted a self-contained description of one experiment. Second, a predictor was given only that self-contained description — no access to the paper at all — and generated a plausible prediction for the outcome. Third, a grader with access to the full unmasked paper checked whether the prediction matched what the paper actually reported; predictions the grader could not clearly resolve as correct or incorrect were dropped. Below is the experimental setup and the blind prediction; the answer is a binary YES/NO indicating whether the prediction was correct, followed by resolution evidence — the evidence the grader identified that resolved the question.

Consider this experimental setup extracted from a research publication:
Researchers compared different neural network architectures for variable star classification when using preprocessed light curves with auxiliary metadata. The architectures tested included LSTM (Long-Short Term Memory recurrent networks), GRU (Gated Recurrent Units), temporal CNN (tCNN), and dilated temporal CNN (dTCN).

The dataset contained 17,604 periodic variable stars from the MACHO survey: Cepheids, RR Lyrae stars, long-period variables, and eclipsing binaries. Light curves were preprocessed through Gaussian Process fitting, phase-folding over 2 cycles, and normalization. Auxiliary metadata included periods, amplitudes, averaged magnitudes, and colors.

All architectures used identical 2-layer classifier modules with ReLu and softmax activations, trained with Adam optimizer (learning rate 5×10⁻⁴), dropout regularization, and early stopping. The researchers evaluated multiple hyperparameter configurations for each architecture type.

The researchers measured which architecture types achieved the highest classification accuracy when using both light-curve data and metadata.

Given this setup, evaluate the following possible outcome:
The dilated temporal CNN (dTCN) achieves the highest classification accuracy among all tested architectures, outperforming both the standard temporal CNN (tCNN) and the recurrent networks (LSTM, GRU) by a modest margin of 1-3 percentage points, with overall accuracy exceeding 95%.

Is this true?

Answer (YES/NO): NO